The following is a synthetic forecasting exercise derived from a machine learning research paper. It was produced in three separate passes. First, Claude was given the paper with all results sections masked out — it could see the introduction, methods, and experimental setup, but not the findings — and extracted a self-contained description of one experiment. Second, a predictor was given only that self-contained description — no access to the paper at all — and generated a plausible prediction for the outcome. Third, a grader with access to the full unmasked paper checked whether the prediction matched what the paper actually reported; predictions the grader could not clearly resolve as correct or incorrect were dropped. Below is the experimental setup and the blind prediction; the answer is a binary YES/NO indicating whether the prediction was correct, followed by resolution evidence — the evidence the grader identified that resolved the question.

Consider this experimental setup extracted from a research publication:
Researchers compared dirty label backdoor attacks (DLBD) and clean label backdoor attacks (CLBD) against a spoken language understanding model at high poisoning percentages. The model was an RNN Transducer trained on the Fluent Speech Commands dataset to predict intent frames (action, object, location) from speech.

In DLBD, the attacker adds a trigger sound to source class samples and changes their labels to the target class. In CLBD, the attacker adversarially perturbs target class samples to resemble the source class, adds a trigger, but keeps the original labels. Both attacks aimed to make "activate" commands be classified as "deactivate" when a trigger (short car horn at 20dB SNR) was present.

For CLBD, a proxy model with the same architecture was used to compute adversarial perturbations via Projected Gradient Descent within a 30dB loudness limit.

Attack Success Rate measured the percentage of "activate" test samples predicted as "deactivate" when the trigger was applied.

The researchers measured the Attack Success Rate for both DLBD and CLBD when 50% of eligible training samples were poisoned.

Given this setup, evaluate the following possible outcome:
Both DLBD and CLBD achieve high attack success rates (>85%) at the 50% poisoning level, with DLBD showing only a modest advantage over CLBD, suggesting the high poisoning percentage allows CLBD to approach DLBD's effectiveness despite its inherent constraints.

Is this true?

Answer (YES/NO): NO